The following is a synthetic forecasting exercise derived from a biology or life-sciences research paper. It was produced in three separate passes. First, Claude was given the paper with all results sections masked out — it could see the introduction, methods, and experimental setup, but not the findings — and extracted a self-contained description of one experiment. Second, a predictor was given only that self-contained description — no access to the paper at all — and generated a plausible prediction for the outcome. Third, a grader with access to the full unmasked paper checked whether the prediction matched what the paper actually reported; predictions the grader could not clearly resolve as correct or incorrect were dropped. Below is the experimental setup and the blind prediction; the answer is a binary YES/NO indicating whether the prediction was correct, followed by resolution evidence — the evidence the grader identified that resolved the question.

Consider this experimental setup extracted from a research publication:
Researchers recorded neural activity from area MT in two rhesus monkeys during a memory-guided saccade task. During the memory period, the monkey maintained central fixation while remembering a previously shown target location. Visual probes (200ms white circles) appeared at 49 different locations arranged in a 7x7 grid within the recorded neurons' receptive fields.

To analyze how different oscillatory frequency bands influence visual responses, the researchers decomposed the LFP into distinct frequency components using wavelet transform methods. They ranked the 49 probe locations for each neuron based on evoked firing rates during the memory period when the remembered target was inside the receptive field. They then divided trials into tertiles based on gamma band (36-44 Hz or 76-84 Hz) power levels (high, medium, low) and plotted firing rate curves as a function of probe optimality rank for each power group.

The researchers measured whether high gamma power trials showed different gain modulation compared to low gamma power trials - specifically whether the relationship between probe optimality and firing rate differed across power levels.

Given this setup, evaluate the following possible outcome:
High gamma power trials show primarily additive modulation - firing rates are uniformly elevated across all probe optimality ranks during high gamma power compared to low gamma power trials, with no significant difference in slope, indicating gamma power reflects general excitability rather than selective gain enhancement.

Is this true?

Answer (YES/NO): NO